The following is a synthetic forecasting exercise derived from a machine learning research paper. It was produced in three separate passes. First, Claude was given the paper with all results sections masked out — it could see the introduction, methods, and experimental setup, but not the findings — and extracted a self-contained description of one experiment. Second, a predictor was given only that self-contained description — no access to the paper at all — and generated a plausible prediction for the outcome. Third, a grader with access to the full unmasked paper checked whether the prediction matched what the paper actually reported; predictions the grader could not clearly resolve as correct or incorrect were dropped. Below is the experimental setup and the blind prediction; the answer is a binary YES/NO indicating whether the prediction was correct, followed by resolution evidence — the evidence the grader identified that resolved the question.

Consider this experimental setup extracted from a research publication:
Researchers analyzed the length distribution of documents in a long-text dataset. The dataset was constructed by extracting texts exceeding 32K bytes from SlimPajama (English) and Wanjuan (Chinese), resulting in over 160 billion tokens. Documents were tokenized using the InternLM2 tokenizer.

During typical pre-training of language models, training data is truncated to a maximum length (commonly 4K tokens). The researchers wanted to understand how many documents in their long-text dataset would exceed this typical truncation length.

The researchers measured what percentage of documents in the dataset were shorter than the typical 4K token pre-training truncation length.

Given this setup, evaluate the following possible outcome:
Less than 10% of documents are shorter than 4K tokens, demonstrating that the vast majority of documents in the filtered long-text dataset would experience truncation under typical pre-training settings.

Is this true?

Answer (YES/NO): NO